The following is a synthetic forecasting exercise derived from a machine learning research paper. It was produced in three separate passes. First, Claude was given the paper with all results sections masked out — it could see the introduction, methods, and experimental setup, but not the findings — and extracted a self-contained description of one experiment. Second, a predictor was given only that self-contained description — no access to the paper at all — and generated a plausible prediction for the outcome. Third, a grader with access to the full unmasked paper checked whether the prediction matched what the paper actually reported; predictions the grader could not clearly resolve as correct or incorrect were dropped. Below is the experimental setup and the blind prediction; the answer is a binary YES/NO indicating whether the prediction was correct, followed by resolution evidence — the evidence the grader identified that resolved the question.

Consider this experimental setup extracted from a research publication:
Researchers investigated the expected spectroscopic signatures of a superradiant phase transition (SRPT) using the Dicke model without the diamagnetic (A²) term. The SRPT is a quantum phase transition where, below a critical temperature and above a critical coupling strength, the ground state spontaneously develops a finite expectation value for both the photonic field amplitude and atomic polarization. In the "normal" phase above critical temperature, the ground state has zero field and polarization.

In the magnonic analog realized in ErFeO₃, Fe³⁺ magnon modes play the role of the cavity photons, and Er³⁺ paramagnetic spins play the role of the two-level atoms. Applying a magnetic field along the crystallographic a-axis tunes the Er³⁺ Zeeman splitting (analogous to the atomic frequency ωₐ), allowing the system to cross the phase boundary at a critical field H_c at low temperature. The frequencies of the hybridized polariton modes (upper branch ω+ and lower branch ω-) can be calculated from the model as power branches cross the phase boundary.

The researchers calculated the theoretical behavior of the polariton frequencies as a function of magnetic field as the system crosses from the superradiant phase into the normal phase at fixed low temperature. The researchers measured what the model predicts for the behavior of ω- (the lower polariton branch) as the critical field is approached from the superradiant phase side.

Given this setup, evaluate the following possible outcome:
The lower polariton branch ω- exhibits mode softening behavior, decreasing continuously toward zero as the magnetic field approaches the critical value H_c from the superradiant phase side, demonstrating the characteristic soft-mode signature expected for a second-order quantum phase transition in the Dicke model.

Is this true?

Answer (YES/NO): YES